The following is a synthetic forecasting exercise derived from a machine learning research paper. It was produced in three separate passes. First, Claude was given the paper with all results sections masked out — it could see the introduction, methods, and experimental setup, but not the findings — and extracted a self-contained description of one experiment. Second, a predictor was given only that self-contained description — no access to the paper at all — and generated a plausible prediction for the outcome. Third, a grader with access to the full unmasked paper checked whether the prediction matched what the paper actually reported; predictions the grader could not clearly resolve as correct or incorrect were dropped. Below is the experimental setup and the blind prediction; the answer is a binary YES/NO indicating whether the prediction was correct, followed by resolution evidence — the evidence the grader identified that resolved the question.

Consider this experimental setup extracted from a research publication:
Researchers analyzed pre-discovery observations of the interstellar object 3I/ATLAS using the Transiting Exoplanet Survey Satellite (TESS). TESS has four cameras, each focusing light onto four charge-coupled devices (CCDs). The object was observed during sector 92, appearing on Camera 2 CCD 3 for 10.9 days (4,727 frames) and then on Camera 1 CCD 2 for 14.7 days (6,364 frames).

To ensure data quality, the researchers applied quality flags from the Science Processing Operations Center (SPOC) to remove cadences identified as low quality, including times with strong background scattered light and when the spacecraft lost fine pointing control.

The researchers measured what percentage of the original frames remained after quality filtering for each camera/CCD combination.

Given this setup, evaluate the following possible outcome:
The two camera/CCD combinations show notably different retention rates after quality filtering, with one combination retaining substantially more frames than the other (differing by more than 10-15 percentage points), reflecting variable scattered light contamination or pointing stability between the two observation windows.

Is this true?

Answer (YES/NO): NO